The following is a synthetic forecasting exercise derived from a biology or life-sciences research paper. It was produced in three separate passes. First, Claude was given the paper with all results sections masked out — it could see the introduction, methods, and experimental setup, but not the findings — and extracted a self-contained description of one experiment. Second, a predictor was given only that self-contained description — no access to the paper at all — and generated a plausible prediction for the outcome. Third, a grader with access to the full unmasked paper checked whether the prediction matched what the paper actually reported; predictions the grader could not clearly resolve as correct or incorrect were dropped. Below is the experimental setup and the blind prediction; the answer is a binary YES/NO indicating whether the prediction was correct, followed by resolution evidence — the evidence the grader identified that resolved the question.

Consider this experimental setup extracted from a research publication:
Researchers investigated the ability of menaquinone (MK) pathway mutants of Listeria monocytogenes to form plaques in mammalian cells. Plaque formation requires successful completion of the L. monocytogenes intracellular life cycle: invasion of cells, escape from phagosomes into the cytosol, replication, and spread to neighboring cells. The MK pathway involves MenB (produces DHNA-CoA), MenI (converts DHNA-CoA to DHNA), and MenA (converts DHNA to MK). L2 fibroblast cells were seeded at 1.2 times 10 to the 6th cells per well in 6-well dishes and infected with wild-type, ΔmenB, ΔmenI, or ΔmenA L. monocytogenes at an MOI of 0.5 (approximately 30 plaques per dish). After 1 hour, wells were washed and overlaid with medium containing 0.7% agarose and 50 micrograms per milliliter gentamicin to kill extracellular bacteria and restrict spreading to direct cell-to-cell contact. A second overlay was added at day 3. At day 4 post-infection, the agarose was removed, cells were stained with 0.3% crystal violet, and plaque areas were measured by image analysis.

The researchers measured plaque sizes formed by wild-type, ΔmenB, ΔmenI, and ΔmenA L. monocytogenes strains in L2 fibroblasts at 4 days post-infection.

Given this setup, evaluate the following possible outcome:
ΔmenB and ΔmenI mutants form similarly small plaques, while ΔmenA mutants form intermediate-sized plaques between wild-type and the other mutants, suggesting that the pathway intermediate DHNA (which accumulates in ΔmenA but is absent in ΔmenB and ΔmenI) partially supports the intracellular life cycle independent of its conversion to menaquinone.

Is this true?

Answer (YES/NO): NO